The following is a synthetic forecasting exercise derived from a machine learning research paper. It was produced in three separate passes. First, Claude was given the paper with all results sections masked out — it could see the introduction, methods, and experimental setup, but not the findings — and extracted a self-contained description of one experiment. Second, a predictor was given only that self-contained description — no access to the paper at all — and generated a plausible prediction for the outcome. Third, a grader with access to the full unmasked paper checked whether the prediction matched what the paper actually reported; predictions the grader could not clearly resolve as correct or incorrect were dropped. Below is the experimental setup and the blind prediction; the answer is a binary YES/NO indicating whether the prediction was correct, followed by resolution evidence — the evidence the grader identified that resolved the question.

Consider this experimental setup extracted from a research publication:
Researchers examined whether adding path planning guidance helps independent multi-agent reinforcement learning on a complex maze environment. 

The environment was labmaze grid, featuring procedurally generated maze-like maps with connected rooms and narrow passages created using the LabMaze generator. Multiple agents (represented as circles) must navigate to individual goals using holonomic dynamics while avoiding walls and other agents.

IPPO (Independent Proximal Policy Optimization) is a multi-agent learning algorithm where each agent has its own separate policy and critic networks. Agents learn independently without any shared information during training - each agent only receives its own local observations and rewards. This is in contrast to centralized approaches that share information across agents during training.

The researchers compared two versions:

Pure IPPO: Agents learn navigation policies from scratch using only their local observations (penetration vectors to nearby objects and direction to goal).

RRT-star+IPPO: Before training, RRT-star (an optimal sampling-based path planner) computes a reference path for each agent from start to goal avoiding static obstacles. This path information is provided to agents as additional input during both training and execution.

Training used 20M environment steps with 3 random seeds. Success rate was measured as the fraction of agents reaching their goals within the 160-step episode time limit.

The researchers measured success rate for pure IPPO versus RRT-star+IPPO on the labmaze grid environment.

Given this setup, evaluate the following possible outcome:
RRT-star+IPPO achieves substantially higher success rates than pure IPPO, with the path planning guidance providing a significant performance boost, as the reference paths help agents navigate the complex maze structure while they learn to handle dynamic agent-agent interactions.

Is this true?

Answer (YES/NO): YES